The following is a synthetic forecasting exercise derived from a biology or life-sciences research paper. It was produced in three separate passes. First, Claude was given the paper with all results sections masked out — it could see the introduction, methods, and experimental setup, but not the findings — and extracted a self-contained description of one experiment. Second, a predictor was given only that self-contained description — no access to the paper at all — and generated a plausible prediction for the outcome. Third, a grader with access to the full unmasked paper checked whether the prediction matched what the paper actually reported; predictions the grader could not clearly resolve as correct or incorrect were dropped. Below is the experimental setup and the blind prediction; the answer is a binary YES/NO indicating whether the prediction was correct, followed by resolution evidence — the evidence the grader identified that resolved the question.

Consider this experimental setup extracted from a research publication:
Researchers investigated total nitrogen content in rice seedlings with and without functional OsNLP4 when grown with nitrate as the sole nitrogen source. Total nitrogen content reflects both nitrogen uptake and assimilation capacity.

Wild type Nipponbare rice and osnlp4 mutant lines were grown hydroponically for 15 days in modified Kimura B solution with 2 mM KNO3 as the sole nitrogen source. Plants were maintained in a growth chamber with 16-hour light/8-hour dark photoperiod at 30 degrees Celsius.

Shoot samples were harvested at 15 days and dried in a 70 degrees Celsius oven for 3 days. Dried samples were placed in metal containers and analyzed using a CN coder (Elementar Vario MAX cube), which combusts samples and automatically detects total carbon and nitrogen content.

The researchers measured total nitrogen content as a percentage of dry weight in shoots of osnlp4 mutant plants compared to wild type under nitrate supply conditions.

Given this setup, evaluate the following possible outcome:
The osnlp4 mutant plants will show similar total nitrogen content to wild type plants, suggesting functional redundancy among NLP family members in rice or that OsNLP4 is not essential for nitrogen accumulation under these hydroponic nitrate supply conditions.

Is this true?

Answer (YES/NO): NO